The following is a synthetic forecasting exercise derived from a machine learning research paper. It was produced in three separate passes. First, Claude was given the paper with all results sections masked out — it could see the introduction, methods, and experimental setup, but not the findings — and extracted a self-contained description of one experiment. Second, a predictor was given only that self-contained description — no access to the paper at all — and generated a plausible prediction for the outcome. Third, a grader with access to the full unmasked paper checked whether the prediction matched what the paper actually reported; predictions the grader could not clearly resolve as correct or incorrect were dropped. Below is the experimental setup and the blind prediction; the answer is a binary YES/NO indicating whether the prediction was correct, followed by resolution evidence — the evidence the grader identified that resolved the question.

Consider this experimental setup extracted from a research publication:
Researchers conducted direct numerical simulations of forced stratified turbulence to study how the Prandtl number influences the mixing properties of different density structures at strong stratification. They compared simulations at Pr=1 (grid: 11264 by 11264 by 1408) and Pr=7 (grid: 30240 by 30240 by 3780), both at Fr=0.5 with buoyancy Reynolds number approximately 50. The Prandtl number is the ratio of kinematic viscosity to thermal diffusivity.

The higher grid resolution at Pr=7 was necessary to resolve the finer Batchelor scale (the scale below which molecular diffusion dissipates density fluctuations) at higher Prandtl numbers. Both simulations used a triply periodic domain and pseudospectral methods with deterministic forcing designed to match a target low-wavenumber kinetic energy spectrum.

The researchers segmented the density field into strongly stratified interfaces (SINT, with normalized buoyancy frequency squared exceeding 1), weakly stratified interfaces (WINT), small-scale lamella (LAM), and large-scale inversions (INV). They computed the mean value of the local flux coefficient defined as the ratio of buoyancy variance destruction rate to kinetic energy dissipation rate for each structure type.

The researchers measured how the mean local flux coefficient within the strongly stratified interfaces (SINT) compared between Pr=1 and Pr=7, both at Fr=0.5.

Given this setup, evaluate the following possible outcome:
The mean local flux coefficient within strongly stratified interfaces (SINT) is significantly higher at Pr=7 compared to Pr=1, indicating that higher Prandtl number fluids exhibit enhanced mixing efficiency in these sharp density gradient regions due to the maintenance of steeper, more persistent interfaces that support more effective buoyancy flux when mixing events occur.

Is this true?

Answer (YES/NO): NO